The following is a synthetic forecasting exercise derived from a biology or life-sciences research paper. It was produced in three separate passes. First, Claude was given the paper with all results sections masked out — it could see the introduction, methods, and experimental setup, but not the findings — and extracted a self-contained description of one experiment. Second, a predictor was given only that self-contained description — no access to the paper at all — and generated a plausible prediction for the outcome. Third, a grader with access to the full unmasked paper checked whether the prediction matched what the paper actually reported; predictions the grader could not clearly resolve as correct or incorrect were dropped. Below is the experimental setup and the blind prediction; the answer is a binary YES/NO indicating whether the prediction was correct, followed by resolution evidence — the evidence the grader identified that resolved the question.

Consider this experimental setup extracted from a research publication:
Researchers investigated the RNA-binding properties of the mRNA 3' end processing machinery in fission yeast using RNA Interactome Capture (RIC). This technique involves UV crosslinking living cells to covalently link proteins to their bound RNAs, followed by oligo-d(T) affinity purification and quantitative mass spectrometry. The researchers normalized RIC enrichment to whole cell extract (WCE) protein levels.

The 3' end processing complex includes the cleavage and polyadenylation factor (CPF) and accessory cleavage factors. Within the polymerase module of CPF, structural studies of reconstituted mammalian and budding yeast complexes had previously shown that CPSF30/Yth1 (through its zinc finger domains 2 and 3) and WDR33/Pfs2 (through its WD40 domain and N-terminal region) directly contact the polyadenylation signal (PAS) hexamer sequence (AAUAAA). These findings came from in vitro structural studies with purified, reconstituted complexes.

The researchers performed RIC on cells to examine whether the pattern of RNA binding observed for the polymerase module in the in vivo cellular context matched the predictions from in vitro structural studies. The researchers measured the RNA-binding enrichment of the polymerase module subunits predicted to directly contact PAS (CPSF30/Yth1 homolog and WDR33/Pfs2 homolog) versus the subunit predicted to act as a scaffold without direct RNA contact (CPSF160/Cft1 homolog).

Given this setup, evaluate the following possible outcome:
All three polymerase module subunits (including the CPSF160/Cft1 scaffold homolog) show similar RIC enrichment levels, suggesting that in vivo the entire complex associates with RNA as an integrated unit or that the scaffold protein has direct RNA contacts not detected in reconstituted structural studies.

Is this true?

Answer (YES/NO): NO